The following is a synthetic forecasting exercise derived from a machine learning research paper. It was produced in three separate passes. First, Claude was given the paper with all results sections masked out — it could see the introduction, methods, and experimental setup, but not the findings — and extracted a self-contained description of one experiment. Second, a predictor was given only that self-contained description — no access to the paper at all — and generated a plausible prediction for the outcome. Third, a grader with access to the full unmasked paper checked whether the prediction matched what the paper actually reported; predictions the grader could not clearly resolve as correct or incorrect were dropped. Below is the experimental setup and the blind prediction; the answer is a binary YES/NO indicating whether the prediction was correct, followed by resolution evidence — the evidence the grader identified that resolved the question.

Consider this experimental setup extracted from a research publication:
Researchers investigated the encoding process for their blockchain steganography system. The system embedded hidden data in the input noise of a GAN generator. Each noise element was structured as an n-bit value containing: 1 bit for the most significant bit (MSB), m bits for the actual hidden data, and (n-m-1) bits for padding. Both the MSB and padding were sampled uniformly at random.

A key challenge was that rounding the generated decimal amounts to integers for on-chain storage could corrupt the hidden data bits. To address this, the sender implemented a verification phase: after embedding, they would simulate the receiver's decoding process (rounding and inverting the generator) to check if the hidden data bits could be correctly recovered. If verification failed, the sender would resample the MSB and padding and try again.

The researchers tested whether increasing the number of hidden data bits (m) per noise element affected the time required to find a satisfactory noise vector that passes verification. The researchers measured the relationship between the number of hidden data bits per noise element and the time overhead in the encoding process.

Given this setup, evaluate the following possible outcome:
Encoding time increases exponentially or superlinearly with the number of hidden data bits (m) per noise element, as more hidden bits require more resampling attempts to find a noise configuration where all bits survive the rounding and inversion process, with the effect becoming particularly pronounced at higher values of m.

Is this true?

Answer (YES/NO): YES